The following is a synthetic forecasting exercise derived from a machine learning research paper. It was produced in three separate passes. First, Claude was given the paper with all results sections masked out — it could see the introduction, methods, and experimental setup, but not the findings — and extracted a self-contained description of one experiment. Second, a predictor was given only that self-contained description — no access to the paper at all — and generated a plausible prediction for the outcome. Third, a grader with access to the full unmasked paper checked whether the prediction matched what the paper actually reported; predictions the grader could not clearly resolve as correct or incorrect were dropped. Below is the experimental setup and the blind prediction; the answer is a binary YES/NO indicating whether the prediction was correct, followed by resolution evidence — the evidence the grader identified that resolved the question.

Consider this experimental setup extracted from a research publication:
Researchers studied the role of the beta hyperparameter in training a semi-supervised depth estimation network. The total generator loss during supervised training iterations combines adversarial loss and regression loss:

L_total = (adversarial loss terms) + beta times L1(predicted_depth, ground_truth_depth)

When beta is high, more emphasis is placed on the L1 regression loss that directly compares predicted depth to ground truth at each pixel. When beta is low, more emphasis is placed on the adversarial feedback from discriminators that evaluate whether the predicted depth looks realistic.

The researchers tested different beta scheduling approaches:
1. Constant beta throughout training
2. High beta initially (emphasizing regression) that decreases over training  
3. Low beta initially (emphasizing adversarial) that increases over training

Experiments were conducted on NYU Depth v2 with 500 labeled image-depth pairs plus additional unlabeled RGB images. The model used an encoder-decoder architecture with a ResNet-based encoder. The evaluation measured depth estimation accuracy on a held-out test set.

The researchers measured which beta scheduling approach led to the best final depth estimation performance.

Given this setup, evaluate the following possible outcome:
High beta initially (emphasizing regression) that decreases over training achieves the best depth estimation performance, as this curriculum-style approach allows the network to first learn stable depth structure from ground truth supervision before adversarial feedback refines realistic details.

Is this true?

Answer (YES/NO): YES